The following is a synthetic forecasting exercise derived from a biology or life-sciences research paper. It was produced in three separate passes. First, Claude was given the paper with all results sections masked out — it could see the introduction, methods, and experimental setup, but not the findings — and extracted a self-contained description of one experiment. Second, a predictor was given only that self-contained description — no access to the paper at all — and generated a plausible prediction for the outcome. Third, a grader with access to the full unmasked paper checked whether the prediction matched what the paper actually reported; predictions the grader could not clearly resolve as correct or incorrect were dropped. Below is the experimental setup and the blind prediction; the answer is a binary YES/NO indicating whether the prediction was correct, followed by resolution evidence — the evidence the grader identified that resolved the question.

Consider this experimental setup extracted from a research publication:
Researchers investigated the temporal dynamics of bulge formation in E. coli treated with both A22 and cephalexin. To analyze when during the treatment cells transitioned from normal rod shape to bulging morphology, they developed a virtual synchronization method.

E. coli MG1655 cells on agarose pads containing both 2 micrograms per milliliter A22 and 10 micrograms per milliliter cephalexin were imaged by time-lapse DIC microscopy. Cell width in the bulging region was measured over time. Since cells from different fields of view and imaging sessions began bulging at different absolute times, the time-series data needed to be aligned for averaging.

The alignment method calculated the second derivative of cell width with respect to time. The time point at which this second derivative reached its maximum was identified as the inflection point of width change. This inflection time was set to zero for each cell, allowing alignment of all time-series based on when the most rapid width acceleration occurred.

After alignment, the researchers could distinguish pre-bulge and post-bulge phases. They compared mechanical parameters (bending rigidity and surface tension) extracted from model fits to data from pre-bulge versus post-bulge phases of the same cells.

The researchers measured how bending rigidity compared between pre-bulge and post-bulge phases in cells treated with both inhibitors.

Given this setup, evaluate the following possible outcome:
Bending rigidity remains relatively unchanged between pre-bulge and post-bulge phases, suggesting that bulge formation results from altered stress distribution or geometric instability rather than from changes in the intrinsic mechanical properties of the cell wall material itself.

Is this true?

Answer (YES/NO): NO